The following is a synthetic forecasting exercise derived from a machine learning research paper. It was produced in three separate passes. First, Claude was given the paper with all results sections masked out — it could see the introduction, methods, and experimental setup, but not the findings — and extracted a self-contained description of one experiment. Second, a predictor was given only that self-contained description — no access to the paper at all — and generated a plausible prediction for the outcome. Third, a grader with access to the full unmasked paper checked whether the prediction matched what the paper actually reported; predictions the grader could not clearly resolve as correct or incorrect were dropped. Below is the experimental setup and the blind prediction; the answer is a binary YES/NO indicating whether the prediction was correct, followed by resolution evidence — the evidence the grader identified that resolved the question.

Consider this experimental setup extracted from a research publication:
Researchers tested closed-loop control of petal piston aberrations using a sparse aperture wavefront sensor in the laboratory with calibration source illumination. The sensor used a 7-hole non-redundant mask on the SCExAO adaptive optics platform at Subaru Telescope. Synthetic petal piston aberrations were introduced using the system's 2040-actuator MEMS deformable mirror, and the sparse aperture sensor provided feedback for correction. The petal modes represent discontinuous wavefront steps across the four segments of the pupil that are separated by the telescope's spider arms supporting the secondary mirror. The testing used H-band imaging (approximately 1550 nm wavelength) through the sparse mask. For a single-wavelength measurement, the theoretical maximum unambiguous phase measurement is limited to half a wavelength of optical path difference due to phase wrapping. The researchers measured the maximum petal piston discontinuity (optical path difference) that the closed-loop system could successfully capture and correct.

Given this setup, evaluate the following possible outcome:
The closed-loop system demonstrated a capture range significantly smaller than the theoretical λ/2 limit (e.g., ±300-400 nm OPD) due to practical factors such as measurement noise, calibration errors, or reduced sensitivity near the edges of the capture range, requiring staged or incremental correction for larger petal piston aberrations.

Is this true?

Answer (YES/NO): NO